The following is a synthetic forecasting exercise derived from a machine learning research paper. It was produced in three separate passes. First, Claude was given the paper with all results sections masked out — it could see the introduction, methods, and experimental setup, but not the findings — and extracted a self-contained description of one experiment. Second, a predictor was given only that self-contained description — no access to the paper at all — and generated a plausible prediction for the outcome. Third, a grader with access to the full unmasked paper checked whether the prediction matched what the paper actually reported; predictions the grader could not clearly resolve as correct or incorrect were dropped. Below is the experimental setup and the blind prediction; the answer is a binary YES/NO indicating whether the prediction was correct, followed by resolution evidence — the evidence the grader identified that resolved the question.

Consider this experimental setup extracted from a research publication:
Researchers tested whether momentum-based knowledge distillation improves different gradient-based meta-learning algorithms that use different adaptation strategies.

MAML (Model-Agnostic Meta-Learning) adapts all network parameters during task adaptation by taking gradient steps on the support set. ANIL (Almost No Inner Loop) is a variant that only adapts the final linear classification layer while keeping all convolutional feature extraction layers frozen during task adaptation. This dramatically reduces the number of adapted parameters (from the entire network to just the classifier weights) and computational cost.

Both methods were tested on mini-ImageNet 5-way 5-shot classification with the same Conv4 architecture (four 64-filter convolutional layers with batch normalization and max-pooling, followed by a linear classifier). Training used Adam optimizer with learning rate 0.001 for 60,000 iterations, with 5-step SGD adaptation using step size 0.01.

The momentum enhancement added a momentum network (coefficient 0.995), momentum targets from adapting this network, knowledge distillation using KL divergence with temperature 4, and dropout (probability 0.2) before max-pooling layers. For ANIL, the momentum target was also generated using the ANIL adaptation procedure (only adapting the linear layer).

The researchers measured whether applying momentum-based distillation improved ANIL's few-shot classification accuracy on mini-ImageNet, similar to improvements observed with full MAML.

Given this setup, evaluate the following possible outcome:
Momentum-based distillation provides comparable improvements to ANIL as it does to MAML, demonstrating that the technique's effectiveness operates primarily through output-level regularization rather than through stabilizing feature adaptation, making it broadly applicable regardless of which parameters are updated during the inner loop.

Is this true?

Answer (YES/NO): YES